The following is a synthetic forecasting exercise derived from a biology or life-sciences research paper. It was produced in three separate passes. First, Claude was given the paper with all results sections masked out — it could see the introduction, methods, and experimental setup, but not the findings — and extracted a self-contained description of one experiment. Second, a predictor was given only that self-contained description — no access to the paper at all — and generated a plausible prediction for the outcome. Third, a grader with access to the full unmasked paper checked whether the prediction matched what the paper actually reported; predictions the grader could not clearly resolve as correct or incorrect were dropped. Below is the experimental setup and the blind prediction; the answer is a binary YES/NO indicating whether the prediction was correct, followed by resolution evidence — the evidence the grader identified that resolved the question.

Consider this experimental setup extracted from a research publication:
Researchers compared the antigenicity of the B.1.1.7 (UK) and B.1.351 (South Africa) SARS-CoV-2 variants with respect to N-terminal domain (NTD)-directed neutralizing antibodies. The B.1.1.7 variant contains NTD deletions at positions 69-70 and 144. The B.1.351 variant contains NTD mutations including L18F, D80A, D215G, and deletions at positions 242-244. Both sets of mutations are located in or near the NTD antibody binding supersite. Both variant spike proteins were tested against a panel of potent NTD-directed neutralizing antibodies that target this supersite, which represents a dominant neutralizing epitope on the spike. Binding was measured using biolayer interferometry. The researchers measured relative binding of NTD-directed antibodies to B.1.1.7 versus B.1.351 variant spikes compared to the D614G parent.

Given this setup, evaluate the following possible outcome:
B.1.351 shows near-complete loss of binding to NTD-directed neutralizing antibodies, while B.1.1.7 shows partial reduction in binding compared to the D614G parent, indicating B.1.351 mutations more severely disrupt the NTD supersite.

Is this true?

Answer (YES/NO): NO